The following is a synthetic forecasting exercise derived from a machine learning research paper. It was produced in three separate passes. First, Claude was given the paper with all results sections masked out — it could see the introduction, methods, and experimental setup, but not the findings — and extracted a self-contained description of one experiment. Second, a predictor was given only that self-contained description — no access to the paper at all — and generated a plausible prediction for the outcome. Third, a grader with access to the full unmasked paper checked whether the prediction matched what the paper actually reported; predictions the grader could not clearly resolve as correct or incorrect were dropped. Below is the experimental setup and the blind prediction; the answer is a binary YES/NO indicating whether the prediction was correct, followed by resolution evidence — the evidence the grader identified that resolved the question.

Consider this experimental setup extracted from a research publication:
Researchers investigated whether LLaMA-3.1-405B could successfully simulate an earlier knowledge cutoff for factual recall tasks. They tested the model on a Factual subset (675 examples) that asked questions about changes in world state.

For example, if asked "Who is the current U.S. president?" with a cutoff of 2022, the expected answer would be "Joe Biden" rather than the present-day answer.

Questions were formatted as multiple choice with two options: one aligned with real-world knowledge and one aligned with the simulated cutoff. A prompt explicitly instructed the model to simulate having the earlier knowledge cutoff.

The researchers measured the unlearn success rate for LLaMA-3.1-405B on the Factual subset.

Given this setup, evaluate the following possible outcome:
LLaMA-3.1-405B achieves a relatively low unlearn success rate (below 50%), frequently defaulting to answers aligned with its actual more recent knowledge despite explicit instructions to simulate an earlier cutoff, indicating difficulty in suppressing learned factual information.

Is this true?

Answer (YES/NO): NO